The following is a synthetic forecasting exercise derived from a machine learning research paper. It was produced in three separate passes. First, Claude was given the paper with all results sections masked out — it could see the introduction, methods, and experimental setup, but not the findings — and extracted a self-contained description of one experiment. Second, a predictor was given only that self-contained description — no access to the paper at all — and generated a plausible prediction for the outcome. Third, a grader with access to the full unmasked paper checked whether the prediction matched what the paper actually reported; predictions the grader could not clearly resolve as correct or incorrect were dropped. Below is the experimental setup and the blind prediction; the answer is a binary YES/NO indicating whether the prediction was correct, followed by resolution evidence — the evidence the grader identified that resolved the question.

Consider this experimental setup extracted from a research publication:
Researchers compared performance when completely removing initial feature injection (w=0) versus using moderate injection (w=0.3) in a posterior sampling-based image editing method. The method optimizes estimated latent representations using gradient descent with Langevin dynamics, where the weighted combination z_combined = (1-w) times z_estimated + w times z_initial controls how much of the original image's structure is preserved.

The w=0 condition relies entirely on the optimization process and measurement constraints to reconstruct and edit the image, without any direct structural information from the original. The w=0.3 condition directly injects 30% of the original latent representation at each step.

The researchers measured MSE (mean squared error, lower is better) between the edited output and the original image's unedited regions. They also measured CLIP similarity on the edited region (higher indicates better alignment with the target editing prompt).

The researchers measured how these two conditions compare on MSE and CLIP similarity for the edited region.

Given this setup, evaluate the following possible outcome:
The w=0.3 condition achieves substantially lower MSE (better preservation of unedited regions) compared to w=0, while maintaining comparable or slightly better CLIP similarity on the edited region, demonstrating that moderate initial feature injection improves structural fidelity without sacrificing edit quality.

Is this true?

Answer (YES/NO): YES